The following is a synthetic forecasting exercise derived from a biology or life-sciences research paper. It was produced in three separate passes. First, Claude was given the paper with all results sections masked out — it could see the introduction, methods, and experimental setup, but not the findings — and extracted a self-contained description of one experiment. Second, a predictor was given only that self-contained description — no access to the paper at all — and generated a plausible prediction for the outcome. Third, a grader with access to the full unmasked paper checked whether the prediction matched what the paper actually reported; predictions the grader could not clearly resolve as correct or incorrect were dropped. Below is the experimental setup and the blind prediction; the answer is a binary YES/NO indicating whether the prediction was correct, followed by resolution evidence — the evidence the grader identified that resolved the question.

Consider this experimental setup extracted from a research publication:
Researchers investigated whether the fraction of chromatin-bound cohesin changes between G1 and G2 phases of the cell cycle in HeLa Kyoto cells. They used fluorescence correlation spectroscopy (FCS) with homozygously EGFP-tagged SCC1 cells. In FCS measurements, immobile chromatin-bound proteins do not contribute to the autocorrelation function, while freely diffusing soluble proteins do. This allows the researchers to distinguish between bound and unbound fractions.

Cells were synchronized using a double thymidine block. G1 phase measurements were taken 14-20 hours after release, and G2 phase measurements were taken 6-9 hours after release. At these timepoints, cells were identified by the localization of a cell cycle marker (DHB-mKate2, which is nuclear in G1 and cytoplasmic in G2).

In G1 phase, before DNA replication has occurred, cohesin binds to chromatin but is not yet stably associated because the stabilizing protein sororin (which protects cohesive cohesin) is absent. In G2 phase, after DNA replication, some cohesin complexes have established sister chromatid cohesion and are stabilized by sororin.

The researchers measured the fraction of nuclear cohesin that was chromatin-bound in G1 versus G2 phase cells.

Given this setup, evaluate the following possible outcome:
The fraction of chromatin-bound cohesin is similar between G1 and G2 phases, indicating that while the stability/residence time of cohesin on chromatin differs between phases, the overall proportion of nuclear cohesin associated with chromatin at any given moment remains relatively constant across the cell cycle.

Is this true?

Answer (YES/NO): NO